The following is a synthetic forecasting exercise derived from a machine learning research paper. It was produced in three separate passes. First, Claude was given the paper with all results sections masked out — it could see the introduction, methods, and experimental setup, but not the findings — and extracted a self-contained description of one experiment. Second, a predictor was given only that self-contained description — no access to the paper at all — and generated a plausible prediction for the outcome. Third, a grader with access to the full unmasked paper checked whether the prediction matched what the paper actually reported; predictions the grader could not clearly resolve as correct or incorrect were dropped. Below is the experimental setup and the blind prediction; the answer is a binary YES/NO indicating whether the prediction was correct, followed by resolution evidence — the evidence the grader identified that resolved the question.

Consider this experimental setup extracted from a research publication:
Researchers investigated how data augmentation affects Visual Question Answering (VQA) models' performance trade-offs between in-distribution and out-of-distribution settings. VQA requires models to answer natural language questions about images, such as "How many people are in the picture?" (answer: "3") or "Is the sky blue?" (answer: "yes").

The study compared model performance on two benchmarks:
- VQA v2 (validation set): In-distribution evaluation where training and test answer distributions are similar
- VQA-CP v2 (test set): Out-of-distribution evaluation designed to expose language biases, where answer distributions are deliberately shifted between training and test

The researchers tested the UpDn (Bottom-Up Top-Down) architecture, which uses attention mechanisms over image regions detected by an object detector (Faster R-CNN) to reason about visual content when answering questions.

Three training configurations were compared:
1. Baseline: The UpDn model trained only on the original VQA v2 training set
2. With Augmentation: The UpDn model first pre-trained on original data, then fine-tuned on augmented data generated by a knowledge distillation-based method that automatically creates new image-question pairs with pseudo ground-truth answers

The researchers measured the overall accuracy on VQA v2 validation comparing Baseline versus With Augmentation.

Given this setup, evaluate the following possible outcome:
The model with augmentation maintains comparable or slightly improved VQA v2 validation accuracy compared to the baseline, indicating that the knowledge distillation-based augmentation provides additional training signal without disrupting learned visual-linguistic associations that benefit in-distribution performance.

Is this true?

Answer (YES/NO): NO